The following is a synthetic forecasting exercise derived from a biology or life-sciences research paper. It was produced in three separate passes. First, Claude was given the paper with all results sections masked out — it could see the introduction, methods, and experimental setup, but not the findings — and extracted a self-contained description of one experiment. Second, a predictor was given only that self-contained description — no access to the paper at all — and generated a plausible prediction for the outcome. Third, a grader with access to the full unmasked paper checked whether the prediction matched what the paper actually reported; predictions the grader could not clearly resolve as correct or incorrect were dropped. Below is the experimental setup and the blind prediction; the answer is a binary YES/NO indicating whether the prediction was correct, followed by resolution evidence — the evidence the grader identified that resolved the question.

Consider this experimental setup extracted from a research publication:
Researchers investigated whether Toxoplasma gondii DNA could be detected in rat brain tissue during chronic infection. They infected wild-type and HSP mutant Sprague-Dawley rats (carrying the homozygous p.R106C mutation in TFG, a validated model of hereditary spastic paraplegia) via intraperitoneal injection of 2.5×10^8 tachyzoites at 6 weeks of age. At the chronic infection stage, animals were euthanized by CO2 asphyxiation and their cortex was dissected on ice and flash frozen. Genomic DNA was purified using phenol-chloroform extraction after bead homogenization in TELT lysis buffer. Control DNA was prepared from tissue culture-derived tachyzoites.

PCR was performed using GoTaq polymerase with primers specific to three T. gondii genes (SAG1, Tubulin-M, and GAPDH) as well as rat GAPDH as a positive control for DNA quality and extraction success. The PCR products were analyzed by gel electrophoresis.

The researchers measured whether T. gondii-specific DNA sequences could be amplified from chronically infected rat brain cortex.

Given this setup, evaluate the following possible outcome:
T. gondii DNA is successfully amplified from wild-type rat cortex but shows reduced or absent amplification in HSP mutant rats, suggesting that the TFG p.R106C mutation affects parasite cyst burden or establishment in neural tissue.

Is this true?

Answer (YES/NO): NO